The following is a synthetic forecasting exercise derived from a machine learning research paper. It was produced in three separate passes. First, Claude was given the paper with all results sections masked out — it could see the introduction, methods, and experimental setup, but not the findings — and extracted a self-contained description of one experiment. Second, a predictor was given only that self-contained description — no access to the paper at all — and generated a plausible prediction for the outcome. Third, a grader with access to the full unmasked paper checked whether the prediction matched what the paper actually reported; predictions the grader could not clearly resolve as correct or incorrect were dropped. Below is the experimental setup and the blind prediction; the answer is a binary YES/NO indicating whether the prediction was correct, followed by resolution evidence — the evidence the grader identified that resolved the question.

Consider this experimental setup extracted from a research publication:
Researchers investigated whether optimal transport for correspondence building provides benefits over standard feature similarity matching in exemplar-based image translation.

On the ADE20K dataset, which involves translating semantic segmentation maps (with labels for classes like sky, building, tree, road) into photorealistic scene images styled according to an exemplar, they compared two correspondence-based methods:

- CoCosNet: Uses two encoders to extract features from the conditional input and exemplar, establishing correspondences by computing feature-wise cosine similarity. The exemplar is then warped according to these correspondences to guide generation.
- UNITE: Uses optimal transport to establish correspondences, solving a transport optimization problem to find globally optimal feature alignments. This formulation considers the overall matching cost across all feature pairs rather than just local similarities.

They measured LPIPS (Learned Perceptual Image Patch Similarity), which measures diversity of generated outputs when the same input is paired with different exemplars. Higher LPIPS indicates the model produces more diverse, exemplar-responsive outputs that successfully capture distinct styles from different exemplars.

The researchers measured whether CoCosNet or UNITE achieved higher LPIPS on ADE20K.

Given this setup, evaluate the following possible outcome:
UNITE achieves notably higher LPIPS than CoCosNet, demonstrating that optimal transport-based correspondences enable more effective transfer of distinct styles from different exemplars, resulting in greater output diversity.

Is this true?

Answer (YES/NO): NO